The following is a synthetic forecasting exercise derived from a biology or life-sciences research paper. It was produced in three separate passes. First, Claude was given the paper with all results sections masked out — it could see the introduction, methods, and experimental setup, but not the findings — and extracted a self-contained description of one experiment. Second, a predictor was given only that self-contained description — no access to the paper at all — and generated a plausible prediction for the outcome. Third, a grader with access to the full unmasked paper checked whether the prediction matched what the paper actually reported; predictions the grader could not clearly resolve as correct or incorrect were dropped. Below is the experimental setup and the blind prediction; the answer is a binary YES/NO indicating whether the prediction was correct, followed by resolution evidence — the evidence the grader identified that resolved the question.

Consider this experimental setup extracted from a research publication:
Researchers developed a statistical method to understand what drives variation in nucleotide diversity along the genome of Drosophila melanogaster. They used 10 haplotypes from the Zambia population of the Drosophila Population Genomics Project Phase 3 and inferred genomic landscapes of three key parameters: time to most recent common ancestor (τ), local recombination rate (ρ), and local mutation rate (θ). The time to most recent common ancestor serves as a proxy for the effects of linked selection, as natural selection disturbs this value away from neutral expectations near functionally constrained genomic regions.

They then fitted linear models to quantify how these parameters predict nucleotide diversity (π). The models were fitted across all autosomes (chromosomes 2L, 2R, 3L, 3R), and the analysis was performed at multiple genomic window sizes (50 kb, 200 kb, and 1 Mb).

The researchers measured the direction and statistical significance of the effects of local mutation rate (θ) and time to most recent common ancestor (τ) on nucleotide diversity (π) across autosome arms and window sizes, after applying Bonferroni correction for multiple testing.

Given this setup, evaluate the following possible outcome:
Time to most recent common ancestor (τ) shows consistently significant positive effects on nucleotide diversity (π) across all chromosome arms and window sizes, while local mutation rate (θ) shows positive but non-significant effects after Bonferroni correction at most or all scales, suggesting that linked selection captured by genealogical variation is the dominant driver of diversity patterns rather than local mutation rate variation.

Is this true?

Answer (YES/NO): NO